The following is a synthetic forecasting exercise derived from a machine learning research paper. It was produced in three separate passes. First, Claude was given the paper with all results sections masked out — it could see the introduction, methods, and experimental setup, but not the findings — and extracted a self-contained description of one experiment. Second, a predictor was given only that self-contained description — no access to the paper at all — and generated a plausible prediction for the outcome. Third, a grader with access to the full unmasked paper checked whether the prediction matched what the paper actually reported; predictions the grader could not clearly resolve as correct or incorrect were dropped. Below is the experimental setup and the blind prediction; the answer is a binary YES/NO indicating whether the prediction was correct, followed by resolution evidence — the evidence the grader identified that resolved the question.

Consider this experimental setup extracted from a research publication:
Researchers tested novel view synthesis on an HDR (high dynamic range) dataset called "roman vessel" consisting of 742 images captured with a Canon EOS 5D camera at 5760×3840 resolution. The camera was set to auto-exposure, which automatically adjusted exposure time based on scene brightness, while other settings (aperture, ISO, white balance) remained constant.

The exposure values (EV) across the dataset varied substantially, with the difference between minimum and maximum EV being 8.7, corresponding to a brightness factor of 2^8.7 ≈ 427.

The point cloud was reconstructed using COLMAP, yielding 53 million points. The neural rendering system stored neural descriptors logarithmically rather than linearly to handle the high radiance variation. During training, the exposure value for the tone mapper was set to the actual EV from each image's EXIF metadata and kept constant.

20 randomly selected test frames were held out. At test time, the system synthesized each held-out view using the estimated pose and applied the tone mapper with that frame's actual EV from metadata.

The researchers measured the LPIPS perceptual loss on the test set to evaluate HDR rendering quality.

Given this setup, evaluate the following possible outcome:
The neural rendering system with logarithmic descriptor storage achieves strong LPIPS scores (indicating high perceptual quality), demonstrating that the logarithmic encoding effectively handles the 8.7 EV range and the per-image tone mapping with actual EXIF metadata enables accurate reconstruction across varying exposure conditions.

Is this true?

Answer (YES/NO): YES